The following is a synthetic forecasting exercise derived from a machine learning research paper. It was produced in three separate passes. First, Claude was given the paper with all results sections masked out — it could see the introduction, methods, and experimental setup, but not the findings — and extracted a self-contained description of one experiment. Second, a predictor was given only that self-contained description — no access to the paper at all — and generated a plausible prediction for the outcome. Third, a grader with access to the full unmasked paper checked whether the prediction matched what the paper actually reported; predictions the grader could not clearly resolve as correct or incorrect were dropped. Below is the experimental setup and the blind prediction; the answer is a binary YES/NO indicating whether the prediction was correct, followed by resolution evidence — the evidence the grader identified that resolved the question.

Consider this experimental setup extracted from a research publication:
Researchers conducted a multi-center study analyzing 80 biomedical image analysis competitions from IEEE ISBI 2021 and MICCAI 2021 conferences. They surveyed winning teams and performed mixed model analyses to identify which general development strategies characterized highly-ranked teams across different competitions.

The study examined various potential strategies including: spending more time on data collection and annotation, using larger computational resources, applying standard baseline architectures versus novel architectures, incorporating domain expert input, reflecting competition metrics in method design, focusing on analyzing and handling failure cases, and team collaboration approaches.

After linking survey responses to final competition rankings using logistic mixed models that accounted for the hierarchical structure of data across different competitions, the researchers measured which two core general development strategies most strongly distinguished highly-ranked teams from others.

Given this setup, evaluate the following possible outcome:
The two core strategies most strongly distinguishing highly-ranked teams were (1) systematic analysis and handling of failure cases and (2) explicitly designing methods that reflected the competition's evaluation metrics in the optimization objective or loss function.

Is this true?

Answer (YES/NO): YES